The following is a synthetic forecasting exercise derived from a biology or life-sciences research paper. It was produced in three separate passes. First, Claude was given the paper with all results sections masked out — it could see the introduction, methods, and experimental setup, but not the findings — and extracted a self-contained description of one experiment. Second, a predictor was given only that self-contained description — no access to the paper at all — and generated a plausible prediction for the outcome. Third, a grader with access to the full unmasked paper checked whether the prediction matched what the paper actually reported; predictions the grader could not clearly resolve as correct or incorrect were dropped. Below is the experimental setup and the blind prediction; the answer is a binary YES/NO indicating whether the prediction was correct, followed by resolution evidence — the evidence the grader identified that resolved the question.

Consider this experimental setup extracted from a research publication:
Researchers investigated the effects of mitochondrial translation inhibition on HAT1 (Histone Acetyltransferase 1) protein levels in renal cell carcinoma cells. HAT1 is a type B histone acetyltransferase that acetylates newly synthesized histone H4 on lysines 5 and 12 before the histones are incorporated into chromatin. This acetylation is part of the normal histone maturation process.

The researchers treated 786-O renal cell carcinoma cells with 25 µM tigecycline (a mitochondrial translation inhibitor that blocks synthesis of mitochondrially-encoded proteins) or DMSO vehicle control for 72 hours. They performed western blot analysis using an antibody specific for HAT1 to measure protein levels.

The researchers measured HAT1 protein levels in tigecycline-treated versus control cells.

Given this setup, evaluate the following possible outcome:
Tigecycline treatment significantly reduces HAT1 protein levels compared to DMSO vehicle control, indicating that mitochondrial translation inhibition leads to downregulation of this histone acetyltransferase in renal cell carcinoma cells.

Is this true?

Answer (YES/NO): NO